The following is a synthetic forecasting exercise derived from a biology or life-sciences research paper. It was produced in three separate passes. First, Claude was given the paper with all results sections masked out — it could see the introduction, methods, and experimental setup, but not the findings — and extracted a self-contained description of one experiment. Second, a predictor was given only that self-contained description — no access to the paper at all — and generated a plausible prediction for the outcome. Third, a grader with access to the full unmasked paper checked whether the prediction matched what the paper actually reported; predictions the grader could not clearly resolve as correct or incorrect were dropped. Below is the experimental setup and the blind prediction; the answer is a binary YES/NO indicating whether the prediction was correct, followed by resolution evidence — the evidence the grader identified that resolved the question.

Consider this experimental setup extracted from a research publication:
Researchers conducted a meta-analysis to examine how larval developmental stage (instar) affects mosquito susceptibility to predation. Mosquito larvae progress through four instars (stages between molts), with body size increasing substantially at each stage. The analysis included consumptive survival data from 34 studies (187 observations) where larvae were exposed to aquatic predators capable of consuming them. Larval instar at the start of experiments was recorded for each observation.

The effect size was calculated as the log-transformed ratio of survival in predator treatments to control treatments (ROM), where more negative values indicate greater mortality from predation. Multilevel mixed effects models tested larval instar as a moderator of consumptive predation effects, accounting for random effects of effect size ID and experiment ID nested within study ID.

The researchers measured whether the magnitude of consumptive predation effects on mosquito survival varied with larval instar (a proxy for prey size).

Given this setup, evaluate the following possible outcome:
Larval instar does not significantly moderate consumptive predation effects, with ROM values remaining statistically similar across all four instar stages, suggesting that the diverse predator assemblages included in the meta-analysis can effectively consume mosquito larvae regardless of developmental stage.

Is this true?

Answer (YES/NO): NO